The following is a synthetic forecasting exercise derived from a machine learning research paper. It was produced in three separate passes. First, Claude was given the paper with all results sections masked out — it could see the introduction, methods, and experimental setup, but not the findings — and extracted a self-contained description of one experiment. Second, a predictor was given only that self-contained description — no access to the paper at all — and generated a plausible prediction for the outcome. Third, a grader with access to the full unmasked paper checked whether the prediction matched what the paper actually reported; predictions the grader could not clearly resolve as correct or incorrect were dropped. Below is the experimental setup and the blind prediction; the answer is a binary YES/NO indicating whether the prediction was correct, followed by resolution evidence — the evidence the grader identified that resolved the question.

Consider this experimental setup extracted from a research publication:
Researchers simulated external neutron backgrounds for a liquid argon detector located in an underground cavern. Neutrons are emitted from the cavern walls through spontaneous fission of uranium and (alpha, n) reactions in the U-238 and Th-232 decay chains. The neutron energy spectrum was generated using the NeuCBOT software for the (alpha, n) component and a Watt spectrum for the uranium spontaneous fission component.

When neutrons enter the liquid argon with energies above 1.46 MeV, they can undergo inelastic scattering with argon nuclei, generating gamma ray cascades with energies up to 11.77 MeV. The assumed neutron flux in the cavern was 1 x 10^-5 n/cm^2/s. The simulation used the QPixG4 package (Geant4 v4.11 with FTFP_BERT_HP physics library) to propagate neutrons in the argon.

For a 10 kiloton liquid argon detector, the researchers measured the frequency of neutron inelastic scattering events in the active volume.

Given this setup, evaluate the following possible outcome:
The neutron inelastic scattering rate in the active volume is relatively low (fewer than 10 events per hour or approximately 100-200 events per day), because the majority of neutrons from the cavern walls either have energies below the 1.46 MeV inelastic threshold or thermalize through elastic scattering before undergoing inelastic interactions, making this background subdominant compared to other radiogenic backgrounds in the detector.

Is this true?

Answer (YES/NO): NO